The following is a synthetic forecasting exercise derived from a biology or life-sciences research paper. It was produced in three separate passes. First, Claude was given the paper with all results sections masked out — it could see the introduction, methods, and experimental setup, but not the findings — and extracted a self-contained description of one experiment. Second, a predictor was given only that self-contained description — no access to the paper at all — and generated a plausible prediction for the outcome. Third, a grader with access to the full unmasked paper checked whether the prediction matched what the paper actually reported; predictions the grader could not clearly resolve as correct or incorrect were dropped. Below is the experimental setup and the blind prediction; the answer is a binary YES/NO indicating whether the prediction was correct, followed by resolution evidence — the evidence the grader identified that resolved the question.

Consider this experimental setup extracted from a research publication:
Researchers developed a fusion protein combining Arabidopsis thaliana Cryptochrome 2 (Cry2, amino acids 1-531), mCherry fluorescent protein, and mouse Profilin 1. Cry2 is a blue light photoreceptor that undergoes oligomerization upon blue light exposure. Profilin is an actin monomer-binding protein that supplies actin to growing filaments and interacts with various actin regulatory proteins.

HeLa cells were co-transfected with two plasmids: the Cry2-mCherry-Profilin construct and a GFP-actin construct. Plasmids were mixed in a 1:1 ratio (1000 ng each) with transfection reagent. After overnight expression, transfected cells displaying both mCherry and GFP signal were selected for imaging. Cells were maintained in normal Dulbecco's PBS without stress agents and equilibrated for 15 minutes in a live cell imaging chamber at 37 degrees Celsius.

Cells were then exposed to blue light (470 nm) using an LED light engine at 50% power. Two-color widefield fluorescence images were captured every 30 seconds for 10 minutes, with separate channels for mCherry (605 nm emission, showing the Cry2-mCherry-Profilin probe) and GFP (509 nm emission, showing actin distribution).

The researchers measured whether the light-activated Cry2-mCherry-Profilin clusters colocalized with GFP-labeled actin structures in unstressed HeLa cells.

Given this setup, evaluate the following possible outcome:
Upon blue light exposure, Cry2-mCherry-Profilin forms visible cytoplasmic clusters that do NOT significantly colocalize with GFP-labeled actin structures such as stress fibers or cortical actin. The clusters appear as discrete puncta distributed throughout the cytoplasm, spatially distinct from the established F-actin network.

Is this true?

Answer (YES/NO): NO